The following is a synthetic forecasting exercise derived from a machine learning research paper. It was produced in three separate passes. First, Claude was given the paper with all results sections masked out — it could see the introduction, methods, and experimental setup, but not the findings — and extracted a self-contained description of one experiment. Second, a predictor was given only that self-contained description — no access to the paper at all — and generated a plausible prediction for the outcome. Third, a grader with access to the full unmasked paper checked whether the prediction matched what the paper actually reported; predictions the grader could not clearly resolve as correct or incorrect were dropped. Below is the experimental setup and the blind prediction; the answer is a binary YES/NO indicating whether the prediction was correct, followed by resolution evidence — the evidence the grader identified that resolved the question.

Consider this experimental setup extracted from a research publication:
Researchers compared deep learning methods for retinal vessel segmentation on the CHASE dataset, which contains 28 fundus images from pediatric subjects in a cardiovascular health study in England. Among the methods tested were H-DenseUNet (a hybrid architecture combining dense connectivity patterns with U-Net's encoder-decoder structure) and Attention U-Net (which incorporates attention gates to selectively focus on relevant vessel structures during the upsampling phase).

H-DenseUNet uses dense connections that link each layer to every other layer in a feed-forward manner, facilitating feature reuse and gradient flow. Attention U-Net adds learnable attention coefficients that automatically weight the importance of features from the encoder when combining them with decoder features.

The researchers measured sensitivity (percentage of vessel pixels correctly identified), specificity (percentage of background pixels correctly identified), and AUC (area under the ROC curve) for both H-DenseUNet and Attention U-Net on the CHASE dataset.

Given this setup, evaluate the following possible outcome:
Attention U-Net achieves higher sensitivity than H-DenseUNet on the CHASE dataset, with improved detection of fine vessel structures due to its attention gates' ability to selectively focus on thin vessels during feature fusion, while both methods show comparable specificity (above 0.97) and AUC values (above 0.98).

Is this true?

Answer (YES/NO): YES